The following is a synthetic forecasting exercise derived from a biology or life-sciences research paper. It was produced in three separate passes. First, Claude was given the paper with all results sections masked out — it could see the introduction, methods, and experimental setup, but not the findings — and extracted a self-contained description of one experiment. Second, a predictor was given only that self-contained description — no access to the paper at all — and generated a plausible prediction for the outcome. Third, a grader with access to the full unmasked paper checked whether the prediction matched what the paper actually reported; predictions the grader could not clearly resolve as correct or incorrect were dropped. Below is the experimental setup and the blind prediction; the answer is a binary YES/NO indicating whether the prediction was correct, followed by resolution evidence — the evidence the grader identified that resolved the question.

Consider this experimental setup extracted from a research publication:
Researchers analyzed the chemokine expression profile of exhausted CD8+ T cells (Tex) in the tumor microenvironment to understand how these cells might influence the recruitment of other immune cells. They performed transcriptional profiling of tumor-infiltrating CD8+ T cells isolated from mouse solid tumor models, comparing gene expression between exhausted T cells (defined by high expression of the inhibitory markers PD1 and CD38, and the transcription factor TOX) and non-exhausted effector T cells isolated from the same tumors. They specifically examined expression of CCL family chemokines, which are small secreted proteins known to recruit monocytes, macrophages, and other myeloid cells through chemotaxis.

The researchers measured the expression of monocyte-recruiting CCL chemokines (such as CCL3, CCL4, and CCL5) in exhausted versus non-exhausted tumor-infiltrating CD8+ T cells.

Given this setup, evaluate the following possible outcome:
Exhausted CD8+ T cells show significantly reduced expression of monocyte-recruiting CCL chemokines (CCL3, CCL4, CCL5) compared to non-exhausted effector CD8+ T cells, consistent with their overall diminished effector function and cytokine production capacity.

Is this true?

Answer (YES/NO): NO